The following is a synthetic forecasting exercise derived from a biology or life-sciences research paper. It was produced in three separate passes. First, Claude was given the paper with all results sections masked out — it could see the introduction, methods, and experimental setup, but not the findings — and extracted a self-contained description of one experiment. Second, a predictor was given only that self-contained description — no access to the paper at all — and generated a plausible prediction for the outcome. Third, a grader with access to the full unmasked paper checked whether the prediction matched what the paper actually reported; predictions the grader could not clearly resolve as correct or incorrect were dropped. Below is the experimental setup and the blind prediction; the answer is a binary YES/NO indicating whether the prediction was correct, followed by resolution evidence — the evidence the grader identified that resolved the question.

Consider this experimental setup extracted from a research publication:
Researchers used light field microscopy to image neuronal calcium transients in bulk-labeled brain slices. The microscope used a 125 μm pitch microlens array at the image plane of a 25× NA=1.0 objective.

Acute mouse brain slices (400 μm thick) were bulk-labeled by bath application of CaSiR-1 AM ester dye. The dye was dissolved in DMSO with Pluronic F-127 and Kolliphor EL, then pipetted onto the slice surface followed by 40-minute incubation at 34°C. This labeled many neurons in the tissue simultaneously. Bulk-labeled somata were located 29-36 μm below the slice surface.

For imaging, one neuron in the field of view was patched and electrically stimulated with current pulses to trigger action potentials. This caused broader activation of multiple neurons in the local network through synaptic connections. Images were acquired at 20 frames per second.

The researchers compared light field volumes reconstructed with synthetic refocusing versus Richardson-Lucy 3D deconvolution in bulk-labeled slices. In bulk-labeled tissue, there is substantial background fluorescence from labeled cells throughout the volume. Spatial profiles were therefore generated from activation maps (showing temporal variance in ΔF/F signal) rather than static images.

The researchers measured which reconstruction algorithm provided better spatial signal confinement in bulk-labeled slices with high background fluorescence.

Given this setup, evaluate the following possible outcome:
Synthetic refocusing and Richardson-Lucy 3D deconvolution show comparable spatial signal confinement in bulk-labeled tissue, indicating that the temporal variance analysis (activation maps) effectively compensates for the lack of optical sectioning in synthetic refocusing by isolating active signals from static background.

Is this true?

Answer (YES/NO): YES